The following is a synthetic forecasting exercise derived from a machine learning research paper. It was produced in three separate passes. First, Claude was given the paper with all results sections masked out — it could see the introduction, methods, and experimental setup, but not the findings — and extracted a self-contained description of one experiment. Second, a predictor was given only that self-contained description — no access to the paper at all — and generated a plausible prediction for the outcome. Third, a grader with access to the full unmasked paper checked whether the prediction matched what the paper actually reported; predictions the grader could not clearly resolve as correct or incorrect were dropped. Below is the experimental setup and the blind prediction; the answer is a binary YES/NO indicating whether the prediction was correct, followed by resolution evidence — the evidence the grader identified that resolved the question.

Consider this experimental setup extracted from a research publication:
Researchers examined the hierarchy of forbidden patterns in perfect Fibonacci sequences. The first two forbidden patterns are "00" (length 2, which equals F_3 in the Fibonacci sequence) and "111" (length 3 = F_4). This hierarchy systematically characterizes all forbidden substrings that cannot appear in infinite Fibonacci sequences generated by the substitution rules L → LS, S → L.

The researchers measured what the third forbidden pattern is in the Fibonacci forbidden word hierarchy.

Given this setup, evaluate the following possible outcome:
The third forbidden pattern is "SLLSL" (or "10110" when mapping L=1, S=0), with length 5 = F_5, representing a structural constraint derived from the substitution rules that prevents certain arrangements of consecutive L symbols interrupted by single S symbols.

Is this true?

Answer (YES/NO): NO